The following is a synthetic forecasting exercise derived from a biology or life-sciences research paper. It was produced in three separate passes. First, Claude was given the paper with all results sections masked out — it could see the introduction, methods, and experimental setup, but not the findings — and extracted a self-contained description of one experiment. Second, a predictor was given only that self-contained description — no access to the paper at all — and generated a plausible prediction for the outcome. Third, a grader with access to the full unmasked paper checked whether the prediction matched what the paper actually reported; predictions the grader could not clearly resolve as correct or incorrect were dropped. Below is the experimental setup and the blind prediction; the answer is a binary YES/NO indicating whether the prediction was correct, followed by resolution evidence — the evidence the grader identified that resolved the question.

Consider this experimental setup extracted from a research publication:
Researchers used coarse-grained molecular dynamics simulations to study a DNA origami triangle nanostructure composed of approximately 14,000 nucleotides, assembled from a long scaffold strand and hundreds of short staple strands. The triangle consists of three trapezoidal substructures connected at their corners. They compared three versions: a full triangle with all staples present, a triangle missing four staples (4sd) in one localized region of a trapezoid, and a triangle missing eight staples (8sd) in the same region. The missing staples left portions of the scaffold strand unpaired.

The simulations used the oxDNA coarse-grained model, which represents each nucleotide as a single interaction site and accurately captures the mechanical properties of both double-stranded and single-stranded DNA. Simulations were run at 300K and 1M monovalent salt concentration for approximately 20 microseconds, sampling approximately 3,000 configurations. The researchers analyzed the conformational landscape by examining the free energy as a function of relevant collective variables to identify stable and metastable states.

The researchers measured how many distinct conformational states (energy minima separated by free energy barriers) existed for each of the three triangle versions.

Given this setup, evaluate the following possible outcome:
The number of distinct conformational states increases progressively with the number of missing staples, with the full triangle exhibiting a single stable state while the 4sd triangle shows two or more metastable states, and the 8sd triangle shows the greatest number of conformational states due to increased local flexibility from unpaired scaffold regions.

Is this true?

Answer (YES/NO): NO